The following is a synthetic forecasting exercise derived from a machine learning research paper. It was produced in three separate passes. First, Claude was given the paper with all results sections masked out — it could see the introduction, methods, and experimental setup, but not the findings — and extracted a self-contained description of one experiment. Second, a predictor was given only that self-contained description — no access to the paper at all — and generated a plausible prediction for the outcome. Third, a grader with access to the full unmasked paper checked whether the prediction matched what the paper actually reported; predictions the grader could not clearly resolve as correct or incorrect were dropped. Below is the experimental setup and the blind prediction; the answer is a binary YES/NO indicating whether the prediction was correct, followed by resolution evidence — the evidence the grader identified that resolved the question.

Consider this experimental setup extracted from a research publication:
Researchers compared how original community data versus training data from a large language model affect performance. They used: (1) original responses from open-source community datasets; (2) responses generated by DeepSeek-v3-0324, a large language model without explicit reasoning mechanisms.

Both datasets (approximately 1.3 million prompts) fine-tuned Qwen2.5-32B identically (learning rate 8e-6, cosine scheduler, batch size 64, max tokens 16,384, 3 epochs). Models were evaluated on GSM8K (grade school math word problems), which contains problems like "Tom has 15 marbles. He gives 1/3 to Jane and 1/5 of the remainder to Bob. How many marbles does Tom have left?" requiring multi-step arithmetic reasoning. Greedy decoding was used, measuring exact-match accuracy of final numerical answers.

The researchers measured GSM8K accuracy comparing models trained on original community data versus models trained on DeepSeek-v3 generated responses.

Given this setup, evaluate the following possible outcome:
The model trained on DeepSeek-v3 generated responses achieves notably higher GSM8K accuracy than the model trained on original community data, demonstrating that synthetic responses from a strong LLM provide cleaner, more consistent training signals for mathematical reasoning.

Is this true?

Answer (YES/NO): YES